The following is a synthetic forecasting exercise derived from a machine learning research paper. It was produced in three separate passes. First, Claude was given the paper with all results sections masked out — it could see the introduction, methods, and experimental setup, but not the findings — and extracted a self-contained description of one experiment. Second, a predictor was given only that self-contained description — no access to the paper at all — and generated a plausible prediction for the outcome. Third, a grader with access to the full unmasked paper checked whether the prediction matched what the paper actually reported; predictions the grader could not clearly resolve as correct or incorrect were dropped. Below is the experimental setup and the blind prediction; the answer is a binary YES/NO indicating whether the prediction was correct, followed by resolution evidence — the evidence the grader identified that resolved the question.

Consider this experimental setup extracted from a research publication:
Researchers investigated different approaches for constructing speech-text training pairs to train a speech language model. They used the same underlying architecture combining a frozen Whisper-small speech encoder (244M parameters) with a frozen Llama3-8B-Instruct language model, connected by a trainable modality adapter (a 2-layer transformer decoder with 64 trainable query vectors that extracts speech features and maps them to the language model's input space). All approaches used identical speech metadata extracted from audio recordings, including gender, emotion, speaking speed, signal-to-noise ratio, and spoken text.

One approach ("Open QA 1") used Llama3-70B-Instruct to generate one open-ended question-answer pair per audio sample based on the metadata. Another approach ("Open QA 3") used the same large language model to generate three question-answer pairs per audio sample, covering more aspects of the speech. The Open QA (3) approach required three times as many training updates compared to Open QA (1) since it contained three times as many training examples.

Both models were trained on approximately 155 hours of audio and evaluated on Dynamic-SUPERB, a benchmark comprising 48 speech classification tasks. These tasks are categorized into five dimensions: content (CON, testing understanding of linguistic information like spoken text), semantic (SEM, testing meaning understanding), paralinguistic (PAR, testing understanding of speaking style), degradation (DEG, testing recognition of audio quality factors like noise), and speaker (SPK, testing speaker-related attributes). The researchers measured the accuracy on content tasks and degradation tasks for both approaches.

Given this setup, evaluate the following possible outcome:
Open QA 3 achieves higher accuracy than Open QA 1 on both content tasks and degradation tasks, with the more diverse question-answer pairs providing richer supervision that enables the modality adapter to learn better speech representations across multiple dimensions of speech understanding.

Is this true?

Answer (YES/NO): NO